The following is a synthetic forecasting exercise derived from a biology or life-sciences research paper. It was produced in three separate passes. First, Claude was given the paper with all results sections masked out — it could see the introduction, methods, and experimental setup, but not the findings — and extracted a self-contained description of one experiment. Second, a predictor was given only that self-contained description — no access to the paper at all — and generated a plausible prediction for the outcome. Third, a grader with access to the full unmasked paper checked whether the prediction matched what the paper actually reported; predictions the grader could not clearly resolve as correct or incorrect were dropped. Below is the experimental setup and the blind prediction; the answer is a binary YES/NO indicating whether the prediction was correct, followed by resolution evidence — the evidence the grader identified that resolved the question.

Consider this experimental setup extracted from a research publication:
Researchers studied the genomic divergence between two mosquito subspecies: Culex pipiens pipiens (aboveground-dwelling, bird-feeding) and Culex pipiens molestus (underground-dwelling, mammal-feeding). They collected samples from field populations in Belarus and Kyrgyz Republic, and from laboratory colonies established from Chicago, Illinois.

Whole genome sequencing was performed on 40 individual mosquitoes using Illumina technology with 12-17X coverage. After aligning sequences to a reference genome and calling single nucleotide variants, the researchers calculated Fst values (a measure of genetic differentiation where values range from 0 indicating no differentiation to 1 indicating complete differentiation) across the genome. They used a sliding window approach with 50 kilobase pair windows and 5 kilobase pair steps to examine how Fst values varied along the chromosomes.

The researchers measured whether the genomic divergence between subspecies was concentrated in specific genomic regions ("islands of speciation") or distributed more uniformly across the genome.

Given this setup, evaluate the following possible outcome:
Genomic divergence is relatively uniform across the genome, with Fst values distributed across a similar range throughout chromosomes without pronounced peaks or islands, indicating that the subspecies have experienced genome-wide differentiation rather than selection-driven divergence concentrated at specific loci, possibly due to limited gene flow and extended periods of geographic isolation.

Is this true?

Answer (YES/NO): YES